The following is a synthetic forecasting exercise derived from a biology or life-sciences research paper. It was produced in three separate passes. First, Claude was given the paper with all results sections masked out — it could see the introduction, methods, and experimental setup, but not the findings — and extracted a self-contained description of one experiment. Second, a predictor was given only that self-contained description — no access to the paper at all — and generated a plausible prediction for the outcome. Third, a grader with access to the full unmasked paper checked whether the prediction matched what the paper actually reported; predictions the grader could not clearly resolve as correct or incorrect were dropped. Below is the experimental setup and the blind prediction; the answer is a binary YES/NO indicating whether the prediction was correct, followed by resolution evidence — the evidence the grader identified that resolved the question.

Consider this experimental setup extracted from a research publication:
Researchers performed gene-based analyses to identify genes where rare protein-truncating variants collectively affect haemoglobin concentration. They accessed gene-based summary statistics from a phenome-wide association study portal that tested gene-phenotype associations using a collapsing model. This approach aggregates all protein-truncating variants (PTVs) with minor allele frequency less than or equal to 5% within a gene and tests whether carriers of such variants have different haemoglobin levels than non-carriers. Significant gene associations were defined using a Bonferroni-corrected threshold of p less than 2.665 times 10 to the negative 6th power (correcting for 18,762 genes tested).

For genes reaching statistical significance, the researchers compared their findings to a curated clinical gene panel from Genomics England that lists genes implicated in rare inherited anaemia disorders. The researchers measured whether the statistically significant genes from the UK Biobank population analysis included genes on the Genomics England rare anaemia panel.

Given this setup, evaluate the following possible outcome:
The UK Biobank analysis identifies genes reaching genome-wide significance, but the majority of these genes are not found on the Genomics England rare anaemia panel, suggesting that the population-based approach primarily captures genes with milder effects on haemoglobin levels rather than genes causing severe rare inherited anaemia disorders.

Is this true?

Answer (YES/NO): NO